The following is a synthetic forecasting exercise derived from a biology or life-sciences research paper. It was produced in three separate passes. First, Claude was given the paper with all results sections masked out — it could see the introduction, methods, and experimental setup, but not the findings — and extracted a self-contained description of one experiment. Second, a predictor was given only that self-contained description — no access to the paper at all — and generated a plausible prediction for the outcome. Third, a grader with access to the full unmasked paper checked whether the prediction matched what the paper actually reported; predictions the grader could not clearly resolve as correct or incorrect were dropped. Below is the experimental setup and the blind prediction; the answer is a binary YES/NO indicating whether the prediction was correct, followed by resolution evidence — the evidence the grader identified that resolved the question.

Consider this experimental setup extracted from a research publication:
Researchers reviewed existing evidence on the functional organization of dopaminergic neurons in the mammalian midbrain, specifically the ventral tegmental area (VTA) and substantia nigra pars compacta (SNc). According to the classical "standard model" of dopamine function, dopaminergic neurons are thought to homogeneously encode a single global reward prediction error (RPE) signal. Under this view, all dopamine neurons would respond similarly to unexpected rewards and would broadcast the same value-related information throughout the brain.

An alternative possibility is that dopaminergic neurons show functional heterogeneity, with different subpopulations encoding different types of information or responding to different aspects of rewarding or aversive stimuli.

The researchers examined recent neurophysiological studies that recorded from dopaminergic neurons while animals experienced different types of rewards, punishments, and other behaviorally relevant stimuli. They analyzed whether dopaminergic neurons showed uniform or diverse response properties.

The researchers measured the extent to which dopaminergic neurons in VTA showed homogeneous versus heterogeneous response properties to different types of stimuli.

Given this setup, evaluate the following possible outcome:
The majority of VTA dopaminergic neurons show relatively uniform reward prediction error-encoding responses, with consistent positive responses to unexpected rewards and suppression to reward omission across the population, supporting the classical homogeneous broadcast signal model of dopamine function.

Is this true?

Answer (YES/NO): NO